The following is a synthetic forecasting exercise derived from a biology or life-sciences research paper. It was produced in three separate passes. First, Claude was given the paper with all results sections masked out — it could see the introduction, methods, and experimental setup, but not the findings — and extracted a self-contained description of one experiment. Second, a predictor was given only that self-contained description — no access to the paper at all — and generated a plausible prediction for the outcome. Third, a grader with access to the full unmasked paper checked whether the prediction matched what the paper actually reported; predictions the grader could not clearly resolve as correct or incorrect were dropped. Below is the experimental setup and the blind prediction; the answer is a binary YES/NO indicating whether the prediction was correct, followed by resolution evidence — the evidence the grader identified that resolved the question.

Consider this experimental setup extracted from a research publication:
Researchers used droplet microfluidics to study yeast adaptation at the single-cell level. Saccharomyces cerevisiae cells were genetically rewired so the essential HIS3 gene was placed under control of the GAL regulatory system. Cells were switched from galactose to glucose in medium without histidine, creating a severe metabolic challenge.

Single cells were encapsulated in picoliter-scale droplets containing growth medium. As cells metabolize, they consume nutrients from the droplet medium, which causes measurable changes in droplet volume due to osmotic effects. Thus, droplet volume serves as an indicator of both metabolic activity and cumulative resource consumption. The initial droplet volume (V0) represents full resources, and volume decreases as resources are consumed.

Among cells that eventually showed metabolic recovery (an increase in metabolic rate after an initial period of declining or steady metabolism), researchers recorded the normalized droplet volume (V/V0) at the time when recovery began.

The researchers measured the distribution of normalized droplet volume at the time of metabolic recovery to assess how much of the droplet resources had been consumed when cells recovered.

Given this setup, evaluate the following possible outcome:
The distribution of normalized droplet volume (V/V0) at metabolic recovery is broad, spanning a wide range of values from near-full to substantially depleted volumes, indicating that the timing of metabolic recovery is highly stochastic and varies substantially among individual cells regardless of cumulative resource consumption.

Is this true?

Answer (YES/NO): NO